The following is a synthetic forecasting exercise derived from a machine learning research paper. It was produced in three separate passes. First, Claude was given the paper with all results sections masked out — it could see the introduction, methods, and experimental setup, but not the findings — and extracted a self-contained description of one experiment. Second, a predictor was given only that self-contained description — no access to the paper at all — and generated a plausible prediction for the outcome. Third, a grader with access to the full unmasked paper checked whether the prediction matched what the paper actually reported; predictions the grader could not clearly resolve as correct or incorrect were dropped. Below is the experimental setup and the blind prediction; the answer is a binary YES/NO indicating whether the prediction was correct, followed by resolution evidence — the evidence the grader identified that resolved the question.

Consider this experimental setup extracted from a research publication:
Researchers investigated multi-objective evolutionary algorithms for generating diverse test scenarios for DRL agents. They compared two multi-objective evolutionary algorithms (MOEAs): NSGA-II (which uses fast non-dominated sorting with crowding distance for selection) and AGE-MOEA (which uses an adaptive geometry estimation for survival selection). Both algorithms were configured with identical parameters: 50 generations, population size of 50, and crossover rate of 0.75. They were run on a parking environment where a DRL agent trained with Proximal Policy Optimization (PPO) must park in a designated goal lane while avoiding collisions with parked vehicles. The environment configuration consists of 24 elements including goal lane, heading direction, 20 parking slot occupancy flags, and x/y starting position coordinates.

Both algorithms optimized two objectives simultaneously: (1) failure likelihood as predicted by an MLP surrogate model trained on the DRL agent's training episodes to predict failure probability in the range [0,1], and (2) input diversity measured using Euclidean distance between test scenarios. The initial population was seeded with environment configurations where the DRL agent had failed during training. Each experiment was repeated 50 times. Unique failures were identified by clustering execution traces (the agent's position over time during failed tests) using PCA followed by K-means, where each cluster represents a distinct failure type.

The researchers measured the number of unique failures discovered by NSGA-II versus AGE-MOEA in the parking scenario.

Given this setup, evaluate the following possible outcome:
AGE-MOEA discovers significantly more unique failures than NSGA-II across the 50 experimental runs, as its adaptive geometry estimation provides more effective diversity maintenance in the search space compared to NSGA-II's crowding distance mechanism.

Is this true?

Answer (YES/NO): NO